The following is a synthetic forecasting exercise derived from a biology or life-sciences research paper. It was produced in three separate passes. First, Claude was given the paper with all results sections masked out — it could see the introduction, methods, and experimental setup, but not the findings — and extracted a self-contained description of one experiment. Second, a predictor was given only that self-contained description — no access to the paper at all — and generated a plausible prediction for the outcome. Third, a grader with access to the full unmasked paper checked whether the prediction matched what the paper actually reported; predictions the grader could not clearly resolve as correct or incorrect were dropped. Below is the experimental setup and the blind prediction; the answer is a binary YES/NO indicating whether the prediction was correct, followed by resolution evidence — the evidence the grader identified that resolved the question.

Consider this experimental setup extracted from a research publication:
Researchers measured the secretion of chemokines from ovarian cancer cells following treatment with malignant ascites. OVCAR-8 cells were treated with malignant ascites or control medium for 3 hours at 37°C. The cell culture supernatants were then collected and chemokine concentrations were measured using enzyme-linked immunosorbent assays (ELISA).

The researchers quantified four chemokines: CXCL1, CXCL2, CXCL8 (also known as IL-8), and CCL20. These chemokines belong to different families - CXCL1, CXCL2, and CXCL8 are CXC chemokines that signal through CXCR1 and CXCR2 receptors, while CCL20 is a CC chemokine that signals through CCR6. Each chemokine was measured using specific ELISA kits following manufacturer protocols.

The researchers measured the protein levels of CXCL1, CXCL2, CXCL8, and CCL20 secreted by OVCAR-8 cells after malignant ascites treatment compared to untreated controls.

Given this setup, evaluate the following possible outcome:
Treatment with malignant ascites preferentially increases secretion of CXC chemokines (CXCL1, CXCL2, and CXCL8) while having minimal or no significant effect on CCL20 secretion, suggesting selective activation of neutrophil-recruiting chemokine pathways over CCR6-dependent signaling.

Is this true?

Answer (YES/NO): NO